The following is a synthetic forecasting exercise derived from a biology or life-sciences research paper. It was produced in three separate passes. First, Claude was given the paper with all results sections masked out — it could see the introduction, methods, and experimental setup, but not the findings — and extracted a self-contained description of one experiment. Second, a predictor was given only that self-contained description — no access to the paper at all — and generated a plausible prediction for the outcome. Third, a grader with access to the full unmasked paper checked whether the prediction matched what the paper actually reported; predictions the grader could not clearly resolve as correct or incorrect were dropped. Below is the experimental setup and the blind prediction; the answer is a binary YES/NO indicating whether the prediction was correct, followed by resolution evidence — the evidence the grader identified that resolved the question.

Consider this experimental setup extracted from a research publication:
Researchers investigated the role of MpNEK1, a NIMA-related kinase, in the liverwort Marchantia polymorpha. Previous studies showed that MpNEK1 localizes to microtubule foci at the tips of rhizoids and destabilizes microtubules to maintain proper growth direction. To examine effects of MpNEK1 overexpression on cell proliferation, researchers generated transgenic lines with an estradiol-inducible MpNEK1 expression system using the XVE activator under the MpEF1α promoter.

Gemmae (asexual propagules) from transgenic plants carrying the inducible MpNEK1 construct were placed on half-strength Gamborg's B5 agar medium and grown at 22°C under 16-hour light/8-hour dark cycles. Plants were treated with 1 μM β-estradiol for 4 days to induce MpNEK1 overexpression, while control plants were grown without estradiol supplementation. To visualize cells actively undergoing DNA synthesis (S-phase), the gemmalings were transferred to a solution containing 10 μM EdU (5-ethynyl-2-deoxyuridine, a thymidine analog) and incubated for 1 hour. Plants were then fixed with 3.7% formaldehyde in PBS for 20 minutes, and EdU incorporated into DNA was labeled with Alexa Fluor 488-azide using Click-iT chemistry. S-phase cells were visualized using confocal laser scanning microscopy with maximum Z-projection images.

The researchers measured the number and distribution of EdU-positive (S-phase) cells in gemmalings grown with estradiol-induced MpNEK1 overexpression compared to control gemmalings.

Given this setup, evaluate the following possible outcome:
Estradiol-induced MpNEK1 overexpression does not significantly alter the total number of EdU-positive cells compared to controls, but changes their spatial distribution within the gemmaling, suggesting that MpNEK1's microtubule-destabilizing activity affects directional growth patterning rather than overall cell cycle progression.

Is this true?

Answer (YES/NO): NO